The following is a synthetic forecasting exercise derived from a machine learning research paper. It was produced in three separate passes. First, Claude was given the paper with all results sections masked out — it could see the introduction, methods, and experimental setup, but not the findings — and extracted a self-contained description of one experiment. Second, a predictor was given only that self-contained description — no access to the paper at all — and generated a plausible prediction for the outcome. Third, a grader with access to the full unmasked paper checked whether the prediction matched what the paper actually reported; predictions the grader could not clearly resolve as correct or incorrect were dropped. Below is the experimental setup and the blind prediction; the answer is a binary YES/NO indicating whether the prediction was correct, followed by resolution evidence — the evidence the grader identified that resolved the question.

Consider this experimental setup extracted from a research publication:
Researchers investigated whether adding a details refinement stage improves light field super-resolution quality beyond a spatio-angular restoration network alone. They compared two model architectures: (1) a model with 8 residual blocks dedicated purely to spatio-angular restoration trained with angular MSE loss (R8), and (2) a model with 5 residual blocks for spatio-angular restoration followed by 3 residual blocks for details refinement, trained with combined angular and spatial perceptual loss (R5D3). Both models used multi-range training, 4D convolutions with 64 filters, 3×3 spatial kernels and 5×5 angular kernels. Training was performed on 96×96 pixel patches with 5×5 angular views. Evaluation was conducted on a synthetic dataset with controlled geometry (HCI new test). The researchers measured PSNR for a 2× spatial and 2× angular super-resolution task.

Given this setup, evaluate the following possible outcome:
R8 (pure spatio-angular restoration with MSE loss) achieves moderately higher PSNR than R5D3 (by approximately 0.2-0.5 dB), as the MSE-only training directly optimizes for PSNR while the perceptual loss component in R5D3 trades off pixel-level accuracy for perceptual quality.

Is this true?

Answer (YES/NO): NO